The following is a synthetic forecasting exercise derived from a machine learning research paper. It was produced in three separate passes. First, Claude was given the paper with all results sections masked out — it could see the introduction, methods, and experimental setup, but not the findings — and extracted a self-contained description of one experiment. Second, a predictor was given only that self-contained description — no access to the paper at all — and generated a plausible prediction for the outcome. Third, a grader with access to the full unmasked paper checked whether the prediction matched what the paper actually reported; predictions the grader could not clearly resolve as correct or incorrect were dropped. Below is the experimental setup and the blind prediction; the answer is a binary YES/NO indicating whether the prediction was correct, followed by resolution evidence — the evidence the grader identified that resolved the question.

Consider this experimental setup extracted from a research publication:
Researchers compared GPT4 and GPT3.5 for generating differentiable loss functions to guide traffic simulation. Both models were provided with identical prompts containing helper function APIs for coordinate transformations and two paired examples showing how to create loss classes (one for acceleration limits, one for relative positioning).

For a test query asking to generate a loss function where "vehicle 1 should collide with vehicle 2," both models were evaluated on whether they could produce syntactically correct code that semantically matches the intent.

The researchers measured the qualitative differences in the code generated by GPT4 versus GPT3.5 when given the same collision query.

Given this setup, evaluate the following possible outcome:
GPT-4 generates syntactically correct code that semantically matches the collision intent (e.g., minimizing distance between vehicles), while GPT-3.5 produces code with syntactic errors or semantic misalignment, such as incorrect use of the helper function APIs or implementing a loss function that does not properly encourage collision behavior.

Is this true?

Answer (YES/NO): NO